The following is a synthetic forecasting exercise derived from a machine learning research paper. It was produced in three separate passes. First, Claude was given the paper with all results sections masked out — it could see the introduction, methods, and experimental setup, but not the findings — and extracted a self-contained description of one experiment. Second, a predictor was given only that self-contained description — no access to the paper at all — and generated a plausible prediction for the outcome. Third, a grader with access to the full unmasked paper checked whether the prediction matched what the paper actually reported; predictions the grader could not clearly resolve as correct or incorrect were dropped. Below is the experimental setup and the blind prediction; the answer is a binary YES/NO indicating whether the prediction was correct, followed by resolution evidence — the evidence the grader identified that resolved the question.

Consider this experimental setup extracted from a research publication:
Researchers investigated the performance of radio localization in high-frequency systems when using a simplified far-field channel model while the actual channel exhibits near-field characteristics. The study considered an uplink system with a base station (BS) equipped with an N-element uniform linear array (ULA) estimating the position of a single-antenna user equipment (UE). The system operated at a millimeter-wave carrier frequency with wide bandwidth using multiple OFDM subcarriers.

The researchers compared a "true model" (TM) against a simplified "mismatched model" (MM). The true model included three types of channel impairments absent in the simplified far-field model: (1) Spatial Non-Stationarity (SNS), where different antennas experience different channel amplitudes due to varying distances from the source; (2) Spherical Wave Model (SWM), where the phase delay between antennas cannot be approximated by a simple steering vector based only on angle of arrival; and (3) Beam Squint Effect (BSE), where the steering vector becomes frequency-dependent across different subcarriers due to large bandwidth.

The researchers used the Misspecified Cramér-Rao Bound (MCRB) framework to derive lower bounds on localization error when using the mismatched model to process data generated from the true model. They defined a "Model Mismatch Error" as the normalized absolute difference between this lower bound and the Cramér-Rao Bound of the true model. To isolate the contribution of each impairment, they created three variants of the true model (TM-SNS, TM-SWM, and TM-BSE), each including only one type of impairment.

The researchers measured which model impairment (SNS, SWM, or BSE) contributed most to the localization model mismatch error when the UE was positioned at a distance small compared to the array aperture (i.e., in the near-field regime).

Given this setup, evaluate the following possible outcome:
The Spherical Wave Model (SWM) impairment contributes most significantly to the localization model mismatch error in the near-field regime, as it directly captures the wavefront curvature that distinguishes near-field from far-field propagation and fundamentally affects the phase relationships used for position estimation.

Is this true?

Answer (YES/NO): YES